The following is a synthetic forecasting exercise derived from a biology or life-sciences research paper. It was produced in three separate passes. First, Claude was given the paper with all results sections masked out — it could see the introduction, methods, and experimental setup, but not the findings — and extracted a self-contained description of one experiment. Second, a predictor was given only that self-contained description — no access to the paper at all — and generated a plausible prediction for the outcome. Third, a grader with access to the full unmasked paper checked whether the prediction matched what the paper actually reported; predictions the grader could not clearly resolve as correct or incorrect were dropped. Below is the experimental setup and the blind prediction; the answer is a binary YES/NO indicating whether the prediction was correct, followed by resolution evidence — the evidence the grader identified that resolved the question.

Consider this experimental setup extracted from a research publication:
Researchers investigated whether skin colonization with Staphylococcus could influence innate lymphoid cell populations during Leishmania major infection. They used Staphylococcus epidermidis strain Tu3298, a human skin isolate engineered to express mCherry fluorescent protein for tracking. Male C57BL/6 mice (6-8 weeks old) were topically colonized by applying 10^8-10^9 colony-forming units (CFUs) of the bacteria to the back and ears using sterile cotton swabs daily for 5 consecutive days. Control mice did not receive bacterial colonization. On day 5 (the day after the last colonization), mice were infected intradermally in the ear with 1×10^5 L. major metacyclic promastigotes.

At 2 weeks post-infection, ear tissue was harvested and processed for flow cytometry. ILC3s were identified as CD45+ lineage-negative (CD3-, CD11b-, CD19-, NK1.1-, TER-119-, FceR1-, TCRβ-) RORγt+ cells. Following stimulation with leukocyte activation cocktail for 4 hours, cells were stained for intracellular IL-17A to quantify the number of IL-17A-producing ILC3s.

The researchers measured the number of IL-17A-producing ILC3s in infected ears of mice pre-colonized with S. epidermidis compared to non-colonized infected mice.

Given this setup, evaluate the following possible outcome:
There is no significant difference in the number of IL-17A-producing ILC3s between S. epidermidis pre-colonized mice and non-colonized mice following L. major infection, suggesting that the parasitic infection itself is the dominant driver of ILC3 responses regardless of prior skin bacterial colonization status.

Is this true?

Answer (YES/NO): NO